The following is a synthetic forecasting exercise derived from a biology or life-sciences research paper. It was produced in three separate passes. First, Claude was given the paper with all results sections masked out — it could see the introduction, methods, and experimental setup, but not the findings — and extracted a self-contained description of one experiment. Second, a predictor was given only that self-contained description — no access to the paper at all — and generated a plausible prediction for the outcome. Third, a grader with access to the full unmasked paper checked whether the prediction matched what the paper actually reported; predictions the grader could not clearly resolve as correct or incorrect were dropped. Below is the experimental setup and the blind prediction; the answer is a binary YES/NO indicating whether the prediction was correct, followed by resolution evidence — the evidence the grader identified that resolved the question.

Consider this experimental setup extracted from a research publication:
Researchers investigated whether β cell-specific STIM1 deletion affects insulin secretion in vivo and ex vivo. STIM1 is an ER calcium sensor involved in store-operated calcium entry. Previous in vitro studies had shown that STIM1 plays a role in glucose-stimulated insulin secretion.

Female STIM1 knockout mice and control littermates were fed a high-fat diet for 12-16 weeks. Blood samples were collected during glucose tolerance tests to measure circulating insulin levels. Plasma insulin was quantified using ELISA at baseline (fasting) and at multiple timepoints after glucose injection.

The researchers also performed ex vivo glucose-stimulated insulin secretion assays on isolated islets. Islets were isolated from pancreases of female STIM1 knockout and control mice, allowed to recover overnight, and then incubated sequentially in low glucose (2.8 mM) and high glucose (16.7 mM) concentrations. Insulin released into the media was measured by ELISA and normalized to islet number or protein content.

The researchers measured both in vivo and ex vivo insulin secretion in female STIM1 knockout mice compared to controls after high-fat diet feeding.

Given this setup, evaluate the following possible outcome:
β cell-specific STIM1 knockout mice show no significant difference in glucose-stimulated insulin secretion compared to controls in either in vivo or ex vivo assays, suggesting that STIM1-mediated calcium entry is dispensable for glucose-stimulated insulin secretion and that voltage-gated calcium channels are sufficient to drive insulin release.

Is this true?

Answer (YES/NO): NO